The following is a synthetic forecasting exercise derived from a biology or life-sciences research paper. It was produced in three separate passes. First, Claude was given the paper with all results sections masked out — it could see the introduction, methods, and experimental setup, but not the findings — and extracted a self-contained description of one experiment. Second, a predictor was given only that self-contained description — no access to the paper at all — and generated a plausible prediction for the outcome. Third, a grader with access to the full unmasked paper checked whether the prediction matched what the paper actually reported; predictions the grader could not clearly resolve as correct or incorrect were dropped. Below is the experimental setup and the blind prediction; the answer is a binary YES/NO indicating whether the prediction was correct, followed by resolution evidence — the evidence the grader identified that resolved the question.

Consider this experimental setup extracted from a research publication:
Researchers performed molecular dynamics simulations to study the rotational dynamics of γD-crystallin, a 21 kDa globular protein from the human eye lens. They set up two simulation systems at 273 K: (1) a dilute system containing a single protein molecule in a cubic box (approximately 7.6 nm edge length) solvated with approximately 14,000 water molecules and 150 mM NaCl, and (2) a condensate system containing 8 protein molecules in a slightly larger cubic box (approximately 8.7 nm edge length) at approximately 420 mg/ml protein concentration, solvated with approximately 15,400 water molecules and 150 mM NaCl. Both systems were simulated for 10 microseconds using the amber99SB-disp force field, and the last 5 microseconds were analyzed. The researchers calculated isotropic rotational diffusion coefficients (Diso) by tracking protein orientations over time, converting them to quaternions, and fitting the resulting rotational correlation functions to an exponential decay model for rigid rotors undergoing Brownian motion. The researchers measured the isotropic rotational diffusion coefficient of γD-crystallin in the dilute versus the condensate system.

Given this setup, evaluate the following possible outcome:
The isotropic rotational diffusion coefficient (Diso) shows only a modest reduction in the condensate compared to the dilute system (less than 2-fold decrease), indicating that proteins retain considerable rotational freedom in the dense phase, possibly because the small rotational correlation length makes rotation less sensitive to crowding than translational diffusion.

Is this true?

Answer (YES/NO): NO